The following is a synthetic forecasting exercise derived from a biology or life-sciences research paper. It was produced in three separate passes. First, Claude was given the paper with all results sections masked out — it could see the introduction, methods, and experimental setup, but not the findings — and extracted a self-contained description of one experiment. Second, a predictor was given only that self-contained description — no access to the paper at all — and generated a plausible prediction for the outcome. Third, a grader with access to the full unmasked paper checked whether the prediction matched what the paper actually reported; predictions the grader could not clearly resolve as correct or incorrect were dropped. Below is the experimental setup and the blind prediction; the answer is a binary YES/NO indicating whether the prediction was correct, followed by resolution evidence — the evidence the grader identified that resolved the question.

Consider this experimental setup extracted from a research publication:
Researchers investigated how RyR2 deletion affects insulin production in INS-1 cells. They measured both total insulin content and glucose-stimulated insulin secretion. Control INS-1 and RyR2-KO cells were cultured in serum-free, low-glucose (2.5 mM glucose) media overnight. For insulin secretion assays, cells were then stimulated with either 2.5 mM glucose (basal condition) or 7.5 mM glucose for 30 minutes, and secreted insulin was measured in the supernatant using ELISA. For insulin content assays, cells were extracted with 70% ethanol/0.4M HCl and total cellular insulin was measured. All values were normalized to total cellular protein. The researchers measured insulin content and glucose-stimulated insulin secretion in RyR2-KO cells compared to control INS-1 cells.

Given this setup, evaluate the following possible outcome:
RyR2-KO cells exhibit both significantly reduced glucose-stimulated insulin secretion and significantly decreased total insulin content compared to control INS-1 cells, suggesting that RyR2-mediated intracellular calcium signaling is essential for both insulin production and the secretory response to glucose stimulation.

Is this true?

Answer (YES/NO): YES